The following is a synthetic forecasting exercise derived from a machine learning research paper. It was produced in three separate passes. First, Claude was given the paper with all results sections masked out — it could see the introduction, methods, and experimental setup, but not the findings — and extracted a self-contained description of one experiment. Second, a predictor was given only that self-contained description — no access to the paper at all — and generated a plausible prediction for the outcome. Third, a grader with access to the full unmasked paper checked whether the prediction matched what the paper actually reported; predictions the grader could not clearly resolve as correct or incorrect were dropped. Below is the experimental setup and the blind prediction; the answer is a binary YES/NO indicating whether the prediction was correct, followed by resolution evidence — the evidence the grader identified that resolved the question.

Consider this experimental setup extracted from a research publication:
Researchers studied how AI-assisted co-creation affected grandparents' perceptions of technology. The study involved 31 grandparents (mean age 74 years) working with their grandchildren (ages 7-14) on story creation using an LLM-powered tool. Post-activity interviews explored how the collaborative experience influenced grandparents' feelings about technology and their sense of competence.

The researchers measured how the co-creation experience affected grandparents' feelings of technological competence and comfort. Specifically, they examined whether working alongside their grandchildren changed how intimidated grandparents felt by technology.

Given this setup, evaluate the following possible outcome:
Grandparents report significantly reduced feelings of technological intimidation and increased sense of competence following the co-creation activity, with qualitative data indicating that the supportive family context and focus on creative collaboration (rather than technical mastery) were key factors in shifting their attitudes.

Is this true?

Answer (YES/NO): YES